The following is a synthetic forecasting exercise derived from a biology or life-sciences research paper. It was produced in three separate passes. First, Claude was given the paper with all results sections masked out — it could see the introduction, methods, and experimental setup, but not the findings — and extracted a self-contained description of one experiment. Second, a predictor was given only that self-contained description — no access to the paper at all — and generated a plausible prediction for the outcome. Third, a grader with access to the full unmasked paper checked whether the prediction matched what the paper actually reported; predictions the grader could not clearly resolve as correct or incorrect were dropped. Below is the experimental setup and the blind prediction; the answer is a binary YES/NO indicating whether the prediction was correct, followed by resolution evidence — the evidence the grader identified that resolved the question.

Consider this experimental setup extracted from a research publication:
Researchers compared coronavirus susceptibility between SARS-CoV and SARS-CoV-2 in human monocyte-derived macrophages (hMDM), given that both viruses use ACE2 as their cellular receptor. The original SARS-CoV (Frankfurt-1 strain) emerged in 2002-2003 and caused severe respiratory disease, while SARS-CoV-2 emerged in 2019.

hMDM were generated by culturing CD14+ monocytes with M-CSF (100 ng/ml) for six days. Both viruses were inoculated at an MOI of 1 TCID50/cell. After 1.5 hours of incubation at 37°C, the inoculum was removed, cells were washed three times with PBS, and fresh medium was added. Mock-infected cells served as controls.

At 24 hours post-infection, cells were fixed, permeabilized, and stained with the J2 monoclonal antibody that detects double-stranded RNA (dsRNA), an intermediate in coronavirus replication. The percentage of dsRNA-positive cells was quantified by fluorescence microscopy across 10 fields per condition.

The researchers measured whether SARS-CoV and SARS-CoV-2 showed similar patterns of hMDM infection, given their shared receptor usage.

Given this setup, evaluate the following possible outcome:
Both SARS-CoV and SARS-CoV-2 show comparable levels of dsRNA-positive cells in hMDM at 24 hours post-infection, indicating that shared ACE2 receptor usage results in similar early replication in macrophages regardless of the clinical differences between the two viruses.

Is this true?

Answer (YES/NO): NO